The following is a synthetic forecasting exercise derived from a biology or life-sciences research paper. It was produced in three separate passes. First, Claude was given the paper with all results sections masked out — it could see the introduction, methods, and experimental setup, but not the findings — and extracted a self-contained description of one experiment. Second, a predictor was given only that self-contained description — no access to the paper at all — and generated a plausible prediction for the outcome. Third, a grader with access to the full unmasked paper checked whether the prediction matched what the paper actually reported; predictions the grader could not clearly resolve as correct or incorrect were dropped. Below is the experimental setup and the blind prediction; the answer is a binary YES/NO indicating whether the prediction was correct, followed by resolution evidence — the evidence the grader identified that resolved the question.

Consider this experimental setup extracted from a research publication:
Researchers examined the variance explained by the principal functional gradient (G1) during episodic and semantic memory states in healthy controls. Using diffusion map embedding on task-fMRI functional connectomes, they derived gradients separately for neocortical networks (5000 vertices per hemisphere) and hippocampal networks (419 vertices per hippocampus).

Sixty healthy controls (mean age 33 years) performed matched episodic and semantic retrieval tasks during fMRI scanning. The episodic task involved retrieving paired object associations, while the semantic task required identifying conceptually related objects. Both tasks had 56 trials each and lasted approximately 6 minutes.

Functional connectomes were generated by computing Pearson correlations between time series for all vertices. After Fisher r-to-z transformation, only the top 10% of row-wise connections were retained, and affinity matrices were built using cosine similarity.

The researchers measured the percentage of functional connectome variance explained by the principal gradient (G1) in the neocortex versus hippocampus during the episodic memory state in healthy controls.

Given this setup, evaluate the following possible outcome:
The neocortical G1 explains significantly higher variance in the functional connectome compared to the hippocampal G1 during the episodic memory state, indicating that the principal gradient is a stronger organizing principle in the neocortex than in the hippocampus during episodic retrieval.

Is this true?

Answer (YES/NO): NO